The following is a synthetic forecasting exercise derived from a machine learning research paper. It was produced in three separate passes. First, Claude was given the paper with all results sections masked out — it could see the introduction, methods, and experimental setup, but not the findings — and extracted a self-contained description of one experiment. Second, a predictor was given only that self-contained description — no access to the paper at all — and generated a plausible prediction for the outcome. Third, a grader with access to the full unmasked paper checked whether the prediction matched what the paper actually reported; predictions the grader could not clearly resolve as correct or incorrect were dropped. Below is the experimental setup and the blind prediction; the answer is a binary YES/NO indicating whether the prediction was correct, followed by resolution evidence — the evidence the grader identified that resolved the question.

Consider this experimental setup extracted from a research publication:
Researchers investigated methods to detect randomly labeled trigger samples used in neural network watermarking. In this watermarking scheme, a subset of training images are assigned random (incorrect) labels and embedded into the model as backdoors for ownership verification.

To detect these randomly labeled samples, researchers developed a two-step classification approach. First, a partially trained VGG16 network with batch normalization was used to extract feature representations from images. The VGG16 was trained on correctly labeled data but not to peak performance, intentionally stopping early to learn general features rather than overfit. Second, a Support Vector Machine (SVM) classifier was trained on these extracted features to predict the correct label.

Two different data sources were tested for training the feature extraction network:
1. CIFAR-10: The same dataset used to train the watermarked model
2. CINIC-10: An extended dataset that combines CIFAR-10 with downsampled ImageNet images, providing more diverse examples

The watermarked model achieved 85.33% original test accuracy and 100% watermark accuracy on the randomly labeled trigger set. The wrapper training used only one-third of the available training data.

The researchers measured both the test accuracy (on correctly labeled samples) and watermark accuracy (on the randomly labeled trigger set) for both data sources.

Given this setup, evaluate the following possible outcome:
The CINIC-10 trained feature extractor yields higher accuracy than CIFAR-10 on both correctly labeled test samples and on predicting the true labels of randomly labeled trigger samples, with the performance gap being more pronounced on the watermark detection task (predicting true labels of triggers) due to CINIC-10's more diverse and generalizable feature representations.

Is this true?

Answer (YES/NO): NO